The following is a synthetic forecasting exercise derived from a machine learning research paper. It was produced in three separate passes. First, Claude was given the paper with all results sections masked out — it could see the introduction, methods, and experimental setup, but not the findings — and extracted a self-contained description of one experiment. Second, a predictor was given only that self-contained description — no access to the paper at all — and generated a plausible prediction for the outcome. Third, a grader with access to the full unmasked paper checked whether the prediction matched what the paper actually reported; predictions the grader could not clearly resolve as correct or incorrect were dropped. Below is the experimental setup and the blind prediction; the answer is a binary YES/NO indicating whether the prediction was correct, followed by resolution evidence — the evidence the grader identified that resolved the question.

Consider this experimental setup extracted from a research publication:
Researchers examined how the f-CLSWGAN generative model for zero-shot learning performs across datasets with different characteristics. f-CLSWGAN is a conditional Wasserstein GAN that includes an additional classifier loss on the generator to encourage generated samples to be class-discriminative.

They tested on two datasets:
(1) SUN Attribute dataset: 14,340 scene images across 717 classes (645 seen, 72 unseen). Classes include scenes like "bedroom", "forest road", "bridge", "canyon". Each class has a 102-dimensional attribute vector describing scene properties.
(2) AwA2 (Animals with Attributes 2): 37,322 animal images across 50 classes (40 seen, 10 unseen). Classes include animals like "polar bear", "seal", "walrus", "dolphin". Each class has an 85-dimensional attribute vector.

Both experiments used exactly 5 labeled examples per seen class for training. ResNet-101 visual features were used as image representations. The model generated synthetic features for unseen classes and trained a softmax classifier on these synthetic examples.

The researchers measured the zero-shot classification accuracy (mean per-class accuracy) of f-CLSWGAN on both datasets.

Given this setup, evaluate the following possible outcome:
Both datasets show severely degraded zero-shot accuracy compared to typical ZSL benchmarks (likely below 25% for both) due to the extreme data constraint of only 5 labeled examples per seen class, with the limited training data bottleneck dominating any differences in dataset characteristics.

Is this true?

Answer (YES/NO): NO